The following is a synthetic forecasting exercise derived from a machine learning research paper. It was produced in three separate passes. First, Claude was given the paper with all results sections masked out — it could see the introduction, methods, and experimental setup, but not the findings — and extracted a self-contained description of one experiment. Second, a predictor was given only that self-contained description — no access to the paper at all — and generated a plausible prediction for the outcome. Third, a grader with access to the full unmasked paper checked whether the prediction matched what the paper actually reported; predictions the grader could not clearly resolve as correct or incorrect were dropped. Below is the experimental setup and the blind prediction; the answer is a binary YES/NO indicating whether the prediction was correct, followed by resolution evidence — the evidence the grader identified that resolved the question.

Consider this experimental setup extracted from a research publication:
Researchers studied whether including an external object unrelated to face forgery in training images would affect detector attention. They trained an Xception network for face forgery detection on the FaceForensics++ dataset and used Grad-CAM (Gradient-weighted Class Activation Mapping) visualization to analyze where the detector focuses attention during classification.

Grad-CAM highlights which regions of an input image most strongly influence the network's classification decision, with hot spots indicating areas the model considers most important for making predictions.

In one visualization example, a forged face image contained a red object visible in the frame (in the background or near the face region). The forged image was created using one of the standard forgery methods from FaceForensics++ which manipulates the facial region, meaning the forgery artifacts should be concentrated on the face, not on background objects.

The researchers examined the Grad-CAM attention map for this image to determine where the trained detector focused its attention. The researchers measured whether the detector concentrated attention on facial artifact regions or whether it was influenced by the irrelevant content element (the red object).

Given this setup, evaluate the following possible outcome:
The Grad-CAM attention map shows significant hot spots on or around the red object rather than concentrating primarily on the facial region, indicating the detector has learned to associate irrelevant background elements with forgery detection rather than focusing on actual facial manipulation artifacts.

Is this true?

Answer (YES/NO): YES